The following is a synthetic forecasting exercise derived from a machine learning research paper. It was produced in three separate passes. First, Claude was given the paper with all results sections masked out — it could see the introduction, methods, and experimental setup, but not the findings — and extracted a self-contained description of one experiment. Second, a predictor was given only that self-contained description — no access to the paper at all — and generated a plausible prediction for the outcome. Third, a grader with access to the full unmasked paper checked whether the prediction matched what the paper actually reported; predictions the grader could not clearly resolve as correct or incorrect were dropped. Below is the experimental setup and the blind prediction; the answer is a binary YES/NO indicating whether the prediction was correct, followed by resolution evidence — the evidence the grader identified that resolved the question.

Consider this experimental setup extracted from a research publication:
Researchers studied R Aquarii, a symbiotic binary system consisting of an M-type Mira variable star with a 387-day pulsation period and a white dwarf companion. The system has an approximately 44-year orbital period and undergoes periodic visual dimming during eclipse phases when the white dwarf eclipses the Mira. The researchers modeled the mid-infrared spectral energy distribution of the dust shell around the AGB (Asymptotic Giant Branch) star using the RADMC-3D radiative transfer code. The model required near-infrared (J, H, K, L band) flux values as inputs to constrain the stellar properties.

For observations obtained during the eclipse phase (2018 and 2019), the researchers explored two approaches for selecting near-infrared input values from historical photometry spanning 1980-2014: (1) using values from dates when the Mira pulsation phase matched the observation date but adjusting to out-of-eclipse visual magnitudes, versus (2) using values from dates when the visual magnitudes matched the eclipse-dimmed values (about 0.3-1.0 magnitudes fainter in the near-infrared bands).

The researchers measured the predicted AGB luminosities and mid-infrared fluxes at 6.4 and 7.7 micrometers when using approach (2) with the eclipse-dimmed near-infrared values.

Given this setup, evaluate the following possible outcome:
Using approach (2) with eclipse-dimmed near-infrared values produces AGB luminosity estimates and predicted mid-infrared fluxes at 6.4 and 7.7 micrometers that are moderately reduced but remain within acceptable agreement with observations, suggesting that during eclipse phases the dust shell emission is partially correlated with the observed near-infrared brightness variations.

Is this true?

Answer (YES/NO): NO